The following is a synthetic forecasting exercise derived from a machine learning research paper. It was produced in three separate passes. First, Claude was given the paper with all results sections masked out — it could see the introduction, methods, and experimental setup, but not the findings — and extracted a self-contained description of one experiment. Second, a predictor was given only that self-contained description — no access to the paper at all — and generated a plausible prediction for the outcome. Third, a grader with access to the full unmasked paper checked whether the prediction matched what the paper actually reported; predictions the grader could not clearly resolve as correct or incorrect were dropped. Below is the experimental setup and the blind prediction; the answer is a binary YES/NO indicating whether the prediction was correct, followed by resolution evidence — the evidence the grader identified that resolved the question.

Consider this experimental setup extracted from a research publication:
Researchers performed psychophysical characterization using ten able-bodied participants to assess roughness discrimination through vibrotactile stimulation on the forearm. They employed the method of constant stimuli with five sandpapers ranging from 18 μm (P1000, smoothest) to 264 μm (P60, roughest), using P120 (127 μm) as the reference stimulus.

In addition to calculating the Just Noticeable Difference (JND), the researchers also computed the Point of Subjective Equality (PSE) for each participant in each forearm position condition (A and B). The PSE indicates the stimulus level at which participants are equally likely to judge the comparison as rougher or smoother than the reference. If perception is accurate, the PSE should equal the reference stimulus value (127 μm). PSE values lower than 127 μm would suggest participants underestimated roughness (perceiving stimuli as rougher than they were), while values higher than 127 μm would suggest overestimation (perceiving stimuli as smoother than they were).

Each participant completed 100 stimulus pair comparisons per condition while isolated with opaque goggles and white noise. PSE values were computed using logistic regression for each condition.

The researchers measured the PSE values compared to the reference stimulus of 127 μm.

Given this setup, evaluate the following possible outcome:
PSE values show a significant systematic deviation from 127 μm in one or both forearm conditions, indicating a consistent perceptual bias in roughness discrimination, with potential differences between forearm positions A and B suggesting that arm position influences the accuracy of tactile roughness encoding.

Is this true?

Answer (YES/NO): NO